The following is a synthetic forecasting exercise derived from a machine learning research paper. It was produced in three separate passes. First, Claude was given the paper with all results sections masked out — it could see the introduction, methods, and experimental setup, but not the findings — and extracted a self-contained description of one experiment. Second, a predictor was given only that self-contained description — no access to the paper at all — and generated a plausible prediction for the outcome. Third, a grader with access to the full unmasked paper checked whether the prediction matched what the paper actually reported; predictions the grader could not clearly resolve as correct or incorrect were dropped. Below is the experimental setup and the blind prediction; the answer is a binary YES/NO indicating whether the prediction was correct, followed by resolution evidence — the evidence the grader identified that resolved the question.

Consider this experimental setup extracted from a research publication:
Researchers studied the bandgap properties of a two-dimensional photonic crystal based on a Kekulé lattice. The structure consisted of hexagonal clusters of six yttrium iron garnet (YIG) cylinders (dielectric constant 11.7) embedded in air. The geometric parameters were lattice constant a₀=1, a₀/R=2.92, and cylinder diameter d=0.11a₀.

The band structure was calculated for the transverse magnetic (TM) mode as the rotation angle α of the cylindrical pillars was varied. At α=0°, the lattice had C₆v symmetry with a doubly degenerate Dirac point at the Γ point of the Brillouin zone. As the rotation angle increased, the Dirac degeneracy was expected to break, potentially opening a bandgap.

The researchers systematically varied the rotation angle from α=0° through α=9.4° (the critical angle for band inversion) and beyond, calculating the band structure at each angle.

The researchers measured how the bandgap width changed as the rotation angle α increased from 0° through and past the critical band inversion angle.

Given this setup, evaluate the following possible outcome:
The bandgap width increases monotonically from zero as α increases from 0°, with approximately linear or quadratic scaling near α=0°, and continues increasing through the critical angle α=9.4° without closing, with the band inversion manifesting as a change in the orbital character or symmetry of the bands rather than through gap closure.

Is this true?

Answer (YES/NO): NO